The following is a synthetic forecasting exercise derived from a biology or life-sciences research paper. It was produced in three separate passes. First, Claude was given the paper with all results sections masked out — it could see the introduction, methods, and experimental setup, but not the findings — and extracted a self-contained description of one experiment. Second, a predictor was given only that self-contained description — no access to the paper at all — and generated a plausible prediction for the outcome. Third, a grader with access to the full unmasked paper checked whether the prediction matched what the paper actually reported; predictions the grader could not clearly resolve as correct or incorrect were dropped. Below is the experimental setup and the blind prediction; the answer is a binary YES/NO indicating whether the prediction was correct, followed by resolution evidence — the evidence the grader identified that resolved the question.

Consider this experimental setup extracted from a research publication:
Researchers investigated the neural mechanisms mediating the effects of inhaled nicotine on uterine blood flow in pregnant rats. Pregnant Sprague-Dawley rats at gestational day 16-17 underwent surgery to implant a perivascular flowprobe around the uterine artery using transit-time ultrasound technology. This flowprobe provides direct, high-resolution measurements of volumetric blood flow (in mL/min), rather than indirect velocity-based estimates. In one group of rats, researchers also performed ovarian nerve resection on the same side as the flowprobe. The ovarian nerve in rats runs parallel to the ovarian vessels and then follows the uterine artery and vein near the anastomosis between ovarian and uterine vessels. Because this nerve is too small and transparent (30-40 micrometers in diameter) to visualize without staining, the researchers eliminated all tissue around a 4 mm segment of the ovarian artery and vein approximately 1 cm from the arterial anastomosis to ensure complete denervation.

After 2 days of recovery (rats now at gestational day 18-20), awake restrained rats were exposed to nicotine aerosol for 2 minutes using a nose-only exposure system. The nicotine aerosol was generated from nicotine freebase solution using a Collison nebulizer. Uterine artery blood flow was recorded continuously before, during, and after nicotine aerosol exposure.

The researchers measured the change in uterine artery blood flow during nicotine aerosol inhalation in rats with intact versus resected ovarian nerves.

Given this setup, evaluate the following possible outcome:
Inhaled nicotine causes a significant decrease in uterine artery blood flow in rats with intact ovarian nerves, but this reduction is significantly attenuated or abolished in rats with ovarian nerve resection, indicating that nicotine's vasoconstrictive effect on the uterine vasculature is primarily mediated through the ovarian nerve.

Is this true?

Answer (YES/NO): NO